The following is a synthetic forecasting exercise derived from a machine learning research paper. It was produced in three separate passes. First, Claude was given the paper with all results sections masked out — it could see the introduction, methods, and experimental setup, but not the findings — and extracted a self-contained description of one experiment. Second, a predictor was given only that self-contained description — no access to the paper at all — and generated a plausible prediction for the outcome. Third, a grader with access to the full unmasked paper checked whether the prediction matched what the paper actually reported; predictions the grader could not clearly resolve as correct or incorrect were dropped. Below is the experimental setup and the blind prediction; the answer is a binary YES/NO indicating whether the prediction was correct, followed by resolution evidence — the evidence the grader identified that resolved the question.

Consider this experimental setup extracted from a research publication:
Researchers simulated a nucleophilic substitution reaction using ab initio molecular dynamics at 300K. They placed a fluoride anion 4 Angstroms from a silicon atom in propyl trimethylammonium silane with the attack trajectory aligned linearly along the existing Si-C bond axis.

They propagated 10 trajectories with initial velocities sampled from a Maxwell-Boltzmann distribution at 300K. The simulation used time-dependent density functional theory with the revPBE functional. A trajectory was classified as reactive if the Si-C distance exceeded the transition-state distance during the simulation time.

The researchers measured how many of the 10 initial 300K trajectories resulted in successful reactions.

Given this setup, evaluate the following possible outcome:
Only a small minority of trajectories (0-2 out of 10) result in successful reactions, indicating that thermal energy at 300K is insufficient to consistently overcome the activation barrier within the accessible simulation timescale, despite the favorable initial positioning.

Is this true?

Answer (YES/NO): YES